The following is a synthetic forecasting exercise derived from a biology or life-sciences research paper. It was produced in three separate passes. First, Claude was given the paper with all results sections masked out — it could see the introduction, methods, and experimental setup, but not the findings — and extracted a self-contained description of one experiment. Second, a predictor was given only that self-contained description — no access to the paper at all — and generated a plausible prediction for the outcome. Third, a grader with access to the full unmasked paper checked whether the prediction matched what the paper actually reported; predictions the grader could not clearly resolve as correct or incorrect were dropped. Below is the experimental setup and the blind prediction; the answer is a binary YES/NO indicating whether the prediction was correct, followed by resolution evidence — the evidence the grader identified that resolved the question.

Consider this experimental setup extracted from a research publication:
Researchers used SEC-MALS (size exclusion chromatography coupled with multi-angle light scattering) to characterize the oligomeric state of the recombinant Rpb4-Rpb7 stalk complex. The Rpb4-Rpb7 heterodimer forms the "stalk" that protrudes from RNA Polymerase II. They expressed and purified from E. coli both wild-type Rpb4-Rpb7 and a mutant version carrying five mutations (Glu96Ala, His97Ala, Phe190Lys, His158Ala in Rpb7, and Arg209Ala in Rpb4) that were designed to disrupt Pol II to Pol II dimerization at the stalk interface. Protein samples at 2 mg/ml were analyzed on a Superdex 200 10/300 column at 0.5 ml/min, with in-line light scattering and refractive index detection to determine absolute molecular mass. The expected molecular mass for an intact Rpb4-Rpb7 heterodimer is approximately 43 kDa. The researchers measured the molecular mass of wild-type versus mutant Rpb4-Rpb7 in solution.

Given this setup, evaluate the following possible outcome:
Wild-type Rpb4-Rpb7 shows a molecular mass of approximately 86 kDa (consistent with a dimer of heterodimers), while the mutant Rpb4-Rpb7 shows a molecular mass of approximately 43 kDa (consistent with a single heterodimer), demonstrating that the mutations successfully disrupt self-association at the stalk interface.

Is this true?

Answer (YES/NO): NO